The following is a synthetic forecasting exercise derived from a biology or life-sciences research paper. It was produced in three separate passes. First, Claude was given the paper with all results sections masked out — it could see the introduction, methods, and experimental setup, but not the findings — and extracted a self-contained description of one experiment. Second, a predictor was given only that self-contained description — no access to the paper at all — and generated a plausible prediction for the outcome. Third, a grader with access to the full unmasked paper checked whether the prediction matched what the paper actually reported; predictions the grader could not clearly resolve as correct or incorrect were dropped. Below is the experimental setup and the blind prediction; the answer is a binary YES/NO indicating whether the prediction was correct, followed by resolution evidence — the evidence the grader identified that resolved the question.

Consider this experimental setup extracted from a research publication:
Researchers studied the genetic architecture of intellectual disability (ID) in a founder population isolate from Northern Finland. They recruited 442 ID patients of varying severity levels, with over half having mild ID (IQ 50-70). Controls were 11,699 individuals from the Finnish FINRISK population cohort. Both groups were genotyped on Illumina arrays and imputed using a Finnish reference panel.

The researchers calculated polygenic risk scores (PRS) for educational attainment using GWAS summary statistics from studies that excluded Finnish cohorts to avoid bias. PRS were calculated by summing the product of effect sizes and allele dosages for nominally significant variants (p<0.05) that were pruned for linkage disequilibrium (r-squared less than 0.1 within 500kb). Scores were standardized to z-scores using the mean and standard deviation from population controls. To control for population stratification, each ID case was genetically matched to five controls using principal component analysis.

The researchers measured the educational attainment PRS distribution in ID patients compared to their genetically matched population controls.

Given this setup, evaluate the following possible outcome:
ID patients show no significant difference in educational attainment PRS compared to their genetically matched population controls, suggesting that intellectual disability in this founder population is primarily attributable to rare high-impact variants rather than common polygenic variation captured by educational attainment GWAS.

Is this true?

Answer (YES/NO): NO